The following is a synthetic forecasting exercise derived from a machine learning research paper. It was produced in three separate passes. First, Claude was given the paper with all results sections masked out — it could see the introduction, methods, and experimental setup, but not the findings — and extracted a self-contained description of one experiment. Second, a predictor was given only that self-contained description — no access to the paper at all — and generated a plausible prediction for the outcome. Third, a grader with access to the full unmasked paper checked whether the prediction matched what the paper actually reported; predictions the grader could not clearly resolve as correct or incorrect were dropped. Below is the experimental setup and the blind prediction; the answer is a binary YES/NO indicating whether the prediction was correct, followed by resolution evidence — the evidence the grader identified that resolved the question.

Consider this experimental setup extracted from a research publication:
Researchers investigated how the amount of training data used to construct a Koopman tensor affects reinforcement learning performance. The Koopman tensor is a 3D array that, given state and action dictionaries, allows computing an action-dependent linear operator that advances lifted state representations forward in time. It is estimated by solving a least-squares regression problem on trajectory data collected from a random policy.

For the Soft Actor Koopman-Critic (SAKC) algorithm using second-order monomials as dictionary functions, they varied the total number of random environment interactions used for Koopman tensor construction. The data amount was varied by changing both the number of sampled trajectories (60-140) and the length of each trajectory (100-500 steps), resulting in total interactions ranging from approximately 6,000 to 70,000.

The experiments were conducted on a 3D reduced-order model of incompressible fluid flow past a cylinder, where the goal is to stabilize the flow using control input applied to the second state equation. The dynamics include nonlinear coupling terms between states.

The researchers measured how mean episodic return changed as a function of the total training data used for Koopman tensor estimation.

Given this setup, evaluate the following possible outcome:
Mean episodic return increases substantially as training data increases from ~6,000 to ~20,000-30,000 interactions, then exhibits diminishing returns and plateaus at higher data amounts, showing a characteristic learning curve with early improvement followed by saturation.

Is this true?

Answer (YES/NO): NO